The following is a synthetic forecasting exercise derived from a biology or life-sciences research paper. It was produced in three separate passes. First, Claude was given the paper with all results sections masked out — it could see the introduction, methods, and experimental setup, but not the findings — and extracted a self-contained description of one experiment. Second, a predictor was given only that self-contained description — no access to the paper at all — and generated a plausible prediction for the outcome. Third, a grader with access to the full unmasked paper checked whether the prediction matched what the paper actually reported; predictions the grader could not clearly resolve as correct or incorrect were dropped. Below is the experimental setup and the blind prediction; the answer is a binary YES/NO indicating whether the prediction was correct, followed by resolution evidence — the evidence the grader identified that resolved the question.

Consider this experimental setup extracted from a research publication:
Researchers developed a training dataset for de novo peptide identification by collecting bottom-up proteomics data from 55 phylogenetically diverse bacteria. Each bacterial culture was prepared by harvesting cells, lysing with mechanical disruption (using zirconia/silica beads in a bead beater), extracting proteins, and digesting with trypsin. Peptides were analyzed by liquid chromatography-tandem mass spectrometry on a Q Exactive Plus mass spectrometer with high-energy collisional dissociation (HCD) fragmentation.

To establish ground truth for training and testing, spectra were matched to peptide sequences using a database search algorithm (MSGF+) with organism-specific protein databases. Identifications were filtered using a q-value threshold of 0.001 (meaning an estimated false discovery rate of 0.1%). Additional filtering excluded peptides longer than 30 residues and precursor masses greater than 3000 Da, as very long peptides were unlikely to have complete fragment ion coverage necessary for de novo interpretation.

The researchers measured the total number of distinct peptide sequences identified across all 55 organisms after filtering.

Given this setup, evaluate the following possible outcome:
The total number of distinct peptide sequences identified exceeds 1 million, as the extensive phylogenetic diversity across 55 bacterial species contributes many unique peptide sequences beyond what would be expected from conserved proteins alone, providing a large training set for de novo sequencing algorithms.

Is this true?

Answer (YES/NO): YES